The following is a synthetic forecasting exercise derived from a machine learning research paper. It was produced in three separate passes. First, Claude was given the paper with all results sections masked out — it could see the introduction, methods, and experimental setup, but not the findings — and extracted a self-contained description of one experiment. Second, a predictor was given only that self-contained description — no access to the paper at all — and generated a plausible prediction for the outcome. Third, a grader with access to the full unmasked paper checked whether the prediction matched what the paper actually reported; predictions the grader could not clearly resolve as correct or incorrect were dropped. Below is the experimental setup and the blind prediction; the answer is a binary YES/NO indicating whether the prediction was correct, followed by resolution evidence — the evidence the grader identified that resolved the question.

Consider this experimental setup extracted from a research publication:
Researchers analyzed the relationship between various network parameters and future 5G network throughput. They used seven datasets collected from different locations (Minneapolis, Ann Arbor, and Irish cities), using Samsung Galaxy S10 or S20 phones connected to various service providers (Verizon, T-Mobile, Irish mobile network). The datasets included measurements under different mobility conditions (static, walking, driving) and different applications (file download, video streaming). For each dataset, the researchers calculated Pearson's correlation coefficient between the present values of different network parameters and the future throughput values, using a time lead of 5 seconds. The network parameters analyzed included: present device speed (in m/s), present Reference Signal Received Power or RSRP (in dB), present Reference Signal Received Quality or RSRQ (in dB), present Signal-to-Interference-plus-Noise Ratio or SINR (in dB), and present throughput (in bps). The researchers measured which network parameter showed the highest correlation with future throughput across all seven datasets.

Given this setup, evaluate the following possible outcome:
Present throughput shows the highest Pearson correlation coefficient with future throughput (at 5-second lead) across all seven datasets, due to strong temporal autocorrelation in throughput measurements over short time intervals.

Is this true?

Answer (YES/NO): YES